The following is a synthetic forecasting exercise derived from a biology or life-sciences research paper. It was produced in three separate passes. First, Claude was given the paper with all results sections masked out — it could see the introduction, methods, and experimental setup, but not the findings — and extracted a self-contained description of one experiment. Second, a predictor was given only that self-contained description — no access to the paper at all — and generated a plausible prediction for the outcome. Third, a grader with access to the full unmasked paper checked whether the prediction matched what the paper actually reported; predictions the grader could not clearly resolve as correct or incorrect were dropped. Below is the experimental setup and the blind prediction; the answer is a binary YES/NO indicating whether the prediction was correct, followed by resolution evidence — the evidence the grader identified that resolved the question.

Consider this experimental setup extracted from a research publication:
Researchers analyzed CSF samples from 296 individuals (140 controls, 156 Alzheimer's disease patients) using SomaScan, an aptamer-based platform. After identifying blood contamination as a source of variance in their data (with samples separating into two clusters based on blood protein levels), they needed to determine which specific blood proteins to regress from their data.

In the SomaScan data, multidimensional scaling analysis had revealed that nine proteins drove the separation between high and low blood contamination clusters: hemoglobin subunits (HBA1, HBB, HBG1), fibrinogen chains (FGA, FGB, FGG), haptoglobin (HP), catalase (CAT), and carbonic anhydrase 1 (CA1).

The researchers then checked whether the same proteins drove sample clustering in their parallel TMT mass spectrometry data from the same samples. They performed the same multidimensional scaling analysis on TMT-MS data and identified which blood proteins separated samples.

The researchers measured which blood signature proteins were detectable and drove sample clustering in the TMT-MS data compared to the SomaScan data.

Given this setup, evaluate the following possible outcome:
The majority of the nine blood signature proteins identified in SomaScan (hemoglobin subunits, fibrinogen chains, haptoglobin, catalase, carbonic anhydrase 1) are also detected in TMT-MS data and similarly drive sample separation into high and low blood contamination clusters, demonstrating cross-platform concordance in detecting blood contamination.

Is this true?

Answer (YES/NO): YES